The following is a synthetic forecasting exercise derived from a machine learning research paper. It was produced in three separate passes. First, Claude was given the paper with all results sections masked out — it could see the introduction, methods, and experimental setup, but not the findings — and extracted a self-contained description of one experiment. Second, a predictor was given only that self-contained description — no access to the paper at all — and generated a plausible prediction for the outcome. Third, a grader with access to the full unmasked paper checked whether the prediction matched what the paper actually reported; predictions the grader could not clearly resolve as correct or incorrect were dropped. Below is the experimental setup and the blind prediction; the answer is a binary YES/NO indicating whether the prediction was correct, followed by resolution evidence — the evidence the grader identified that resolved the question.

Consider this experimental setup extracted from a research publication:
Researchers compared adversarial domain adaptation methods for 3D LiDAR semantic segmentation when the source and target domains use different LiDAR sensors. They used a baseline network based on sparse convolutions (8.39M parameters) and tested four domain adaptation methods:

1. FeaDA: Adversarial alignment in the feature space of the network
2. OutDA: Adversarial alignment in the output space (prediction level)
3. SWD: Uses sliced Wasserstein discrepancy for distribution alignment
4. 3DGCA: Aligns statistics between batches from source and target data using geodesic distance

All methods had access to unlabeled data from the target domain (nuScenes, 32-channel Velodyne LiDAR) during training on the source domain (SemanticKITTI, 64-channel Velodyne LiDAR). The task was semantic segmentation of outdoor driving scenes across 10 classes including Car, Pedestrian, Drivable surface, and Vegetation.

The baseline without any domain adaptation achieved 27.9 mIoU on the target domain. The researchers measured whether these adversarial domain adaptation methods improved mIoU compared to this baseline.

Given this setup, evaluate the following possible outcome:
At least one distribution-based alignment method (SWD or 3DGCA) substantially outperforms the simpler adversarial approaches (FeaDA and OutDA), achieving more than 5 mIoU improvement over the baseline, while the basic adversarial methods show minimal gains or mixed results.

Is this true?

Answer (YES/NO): NO